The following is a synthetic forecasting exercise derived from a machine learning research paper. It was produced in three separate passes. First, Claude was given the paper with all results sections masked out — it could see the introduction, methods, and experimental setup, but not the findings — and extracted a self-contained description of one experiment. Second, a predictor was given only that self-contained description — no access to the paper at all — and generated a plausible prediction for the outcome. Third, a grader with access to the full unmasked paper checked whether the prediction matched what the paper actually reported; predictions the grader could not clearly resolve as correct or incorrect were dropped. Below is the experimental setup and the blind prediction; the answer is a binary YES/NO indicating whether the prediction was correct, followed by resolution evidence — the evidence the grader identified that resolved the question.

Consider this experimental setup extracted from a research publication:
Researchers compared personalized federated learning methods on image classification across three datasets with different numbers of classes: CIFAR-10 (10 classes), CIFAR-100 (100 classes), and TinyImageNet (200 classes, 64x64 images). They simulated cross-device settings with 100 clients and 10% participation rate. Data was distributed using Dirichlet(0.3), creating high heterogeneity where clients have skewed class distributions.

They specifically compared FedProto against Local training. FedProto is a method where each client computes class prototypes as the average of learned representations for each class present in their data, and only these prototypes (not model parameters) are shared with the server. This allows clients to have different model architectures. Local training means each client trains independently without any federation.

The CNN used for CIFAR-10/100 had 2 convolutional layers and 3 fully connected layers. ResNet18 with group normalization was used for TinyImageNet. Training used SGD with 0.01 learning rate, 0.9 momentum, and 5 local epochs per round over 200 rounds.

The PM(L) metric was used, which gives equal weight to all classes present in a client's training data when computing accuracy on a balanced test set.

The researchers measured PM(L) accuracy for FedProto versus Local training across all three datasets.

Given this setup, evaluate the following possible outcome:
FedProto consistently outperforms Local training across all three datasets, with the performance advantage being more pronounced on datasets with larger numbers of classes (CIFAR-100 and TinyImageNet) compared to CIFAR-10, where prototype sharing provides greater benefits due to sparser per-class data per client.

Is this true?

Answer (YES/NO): NO